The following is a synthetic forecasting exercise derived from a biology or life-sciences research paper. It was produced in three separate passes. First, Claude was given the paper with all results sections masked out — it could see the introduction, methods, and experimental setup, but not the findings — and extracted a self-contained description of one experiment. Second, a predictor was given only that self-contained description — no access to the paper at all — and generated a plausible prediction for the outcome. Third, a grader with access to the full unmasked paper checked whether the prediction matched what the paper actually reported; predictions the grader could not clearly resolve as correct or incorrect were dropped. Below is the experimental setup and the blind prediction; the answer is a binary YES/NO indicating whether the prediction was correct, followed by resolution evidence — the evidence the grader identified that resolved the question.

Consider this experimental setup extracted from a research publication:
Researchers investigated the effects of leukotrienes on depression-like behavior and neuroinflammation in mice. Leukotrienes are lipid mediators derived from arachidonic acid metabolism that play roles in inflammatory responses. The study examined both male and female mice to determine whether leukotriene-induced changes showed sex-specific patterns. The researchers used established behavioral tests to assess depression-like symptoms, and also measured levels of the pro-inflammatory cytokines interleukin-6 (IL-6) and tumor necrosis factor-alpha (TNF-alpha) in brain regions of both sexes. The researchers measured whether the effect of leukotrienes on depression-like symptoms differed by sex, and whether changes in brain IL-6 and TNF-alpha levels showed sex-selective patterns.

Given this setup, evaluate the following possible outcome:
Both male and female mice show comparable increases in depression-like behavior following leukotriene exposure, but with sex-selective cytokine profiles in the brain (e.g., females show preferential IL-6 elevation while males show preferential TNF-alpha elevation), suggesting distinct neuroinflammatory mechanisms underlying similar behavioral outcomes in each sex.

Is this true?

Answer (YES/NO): NO